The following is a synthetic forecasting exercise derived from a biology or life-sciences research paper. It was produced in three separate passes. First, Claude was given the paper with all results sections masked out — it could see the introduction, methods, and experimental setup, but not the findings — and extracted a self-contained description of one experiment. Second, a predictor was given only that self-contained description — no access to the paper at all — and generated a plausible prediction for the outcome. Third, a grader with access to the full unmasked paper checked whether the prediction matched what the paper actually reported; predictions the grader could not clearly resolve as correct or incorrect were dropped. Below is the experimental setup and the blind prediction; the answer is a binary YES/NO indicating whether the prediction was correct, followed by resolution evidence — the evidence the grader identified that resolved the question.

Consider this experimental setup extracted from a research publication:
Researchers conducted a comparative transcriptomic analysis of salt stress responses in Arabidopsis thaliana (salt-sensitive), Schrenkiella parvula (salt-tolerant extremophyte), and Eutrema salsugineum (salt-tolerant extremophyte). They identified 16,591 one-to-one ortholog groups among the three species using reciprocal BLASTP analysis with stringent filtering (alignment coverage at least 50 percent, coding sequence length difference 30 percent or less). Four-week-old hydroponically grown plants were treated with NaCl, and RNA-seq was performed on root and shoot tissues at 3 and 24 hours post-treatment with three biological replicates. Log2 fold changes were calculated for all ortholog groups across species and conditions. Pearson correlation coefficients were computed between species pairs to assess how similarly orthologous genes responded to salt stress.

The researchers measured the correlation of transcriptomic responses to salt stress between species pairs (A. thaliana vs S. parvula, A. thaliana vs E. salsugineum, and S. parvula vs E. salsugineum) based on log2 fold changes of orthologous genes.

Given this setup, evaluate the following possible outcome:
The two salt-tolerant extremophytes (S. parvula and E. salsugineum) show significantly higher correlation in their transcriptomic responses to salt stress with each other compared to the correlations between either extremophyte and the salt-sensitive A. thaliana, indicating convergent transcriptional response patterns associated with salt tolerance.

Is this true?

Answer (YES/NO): NO